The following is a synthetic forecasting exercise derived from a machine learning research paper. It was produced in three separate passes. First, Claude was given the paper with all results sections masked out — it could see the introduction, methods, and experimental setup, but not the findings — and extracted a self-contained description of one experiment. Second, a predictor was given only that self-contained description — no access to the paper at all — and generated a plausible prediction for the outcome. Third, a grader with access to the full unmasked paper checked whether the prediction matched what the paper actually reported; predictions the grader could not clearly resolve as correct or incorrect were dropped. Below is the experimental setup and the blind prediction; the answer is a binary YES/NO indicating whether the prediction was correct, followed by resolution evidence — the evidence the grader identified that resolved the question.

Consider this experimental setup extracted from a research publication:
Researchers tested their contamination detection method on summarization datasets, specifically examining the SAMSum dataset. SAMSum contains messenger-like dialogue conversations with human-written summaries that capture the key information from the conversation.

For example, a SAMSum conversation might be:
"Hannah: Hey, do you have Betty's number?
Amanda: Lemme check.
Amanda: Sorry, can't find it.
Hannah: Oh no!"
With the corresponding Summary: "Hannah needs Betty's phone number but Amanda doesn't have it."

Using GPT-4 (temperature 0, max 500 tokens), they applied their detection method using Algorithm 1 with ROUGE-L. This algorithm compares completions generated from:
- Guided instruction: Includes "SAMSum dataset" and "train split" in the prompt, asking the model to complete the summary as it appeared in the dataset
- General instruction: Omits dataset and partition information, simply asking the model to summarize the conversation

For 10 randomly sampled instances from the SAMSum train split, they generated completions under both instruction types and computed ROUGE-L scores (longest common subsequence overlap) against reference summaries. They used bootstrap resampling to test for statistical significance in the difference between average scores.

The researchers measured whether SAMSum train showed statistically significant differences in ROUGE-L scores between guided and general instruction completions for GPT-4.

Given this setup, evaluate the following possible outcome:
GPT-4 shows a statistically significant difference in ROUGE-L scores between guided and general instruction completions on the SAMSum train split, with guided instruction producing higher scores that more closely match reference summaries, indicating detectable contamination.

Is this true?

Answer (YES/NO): NO